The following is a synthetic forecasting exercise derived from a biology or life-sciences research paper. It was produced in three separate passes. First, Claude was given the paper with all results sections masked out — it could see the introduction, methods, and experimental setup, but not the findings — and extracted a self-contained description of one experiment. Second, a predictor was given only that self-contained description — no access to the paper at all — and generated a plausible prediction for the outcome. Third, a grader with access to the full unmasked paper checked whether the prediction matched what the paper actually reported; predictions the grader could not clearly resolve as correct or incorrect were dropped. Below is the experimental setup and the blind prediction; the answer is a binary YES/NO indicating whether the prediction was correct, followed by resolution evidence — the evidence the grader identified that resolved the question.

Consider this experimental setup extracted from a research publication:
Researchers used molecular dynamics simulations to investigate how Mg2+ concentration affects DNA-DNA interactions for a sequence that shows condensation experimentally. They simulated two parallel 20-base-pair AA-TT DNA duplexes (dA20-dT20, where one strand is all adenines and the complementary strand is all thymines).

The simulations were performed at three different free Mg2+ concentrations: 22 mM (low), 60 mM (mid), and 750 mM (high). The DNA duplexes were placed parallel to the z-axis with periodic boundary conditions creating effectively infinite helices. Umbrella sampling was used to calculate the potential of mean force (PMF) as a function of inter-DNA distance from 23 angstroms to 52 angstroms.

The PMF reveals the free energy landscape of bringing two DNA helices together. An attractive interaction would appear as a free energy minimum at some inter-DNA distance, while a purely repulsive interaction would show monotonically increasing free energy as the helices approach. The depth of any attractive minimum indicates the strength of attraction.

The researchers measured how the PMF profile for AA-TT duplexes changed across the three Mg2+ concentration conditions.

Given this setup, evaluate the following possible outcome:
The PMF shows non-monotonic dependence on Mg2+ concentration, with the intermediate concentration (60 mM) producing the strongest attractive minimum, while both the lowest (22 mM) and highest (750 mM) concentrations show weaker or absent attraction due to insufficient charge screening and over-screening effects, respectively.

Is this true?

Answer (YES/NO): YES